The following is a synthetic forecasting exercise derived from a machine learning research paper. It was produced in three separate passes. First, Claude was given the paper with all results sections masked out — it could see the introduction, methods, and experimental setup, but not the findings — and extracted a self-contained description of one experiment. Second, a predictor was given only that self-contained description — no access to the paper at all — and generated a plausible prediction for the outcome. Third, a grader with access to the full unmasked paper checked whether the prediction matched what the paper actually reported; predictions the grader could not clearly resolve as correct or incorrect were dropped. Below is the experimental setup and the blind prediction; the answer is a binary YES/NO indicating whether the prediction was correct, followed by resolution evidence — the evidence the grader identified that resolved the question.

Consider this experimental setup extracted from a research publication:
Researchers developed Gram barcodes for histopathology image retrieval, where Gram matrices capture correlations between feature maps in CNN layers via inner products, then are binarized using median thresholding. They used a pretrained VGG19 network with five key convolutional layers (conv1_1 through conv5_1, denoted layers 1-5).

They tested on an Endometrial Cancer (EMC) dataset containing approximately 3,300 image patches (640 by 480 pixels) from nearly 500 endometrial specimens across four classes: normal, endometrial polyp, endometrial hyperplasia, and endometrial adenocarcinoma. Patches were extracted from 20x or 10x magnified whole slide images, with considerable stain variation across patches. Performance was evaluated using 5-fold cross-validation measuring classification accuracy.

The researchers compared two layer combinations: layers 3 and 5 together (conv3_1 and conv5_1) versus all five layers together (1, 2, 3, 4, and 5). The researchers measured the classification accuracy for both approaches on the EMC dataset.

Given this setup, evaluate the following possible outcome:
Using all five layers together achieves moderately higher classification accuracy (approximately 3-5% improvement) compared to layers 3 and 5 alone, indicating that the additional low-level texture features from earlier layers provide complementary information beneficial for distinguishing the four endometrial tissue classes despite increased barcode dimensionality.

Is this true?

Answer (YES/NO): NO